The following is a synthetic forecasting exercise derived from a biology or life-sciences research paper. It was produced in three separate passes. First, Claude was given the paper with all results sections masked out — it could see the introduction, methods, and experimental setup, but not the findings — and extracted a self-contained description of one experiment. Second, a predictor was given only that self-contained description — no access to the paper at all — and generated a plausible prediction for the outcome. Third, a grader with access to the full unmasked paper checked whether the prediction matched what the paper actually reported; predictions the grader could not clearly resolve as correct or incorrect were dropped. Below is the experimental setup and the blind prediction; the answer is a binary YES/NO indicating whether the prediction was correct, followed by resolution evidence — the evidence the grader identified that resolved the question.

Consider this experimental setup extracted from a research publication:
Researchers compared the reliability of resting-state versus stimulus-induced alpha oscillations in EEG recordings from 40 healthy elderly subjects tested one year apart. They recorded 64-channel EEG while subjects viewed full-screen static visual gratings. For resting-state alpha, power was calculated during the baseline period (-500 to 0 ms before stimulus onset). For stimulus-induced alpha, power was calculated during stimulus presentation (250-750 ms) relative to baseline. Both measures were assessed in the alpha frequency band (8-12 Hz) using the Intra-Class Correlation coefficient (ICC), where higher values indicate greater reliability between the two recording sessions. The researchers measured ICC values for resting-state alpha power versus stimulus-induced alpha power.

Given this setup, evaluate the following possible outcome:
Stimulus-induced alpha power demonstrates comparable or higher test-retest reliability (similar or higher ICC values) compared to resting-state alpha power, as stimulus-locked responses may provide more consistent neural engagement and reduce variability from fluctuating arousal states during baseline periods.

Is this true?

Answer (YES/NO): NO